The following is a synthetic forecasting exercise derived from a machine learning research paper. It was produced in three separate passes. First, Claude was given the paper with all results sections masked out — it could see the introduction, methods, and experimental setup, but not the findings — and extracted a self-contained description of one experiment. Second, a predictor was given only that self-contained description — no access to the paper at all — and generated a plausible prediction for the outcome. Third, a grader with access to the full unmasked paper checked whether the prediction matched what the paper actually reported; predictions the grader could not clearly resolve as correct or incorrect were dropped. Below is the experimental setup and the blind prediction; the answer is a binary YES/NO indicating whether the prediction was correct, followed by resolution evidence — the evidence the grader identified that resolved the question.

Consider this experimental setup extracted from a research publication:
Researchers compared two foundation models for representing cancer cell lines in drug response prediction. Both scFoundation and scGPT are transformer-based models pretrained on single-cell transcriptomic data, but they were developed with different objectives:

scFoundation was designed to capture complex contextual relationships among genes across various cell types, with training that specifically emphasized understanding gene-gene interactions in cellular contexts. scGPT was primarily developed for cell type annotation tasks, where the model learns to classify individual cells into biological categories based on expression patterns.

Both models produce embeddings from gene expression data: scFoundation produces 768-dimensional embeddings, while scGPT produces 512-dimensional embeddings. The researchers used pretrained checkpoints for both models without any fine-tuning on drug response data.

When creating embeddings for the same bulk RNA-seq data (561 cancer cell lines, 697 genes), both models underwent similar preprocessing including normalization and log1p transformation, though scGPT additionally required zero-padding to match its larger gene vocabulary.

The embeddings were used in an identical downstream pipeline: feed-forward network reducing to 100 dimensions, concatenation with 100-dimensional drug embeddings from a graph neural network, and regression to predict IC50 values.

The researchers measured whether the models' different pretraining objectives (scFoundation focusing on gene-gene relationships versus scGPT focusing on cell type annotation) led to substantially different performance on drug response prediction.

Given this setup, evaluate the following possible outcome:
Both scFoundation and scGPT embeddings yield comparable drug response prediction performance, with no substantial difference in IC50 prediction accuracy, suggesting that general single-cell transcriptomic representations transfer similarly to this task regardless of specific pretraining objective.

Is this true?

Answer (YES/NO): NO